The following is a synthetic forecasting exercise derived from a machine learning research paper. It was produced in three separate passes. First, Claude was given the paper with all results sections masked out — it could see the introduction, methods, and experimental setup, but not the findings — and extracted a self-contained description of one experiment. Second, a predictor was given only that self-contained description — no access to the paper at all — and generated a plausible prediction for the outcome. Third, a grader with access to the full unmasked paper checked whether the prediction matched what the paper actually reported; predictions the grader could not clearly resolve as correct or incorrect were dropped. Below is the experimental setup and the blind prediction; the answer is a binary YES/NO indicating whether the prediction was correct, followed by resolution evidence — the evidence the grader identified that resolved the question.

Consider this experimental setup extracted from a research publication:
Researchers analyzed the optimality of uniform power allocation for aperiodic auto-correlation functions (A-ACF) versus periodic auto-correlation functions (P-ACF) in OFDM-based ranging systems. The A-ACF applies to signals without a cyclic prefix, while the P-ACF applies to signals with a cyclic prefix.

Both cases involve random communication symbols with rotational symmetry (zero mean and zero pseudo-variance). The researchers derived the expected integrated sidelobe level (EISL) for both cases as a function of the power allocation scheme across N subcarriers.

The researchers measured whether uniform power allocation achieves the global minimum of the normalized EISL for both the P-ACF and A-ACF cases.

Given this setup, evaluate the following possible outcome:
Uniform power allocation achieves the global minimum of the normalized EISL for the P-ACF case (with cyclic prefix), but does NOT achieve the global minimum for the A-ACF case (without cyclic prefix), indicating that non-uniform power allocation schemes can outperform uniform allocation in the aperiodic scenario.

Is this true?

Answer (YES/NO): NO